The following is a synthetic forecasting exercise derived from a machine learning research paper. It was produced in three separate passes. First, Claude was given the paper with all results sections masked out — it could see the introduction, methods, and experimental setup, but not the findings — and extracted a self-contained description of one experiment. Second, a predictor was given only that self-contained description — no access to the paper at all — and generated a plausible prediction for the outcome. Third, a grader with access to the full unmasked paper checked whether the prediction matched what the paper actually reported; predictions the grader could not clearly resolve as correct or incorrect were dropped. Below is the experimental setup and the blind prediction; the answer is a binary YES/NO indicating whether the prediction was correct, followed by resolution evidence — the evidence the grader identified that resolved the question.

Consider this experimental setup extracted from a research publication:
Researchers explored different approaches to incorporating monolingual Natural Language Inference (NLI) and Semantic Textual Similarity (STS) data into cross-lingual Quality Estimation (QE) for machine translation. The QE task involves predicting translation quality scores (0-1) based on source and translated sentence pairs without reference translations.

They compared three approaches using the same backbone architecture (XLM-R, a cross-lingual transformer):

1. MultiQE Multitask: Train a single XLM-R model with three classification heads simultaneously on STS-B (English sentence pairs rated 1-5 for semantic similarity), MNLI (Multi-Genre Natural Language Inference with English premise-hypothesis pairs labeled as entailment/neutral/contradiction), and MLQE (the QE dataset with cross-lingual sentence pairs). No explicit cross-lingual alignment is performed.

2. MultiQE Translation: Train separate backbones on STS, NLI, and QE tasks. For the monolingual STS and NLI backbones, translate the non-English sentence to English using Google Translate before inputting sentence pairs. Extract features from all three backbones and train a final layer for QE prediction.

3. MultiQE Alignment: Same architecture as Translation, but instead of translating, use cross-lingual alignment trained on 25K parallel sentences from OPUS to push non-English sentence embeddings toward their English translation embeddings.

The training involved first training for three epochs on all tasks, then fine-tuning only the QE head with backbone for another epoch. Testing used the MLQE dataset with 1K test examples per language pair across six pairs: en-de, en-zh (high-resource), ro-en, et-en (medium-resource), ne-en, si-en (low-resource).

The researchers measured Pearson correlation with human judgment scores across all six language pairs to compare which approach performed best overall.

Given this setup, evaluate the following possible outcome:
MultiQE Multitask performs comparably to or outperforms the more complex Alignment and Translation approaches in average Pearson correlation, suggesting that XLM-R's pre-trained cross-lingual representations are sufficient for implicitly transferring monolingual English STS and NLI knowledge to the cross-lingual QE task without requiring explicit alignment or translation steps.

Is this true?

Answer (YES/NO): YES